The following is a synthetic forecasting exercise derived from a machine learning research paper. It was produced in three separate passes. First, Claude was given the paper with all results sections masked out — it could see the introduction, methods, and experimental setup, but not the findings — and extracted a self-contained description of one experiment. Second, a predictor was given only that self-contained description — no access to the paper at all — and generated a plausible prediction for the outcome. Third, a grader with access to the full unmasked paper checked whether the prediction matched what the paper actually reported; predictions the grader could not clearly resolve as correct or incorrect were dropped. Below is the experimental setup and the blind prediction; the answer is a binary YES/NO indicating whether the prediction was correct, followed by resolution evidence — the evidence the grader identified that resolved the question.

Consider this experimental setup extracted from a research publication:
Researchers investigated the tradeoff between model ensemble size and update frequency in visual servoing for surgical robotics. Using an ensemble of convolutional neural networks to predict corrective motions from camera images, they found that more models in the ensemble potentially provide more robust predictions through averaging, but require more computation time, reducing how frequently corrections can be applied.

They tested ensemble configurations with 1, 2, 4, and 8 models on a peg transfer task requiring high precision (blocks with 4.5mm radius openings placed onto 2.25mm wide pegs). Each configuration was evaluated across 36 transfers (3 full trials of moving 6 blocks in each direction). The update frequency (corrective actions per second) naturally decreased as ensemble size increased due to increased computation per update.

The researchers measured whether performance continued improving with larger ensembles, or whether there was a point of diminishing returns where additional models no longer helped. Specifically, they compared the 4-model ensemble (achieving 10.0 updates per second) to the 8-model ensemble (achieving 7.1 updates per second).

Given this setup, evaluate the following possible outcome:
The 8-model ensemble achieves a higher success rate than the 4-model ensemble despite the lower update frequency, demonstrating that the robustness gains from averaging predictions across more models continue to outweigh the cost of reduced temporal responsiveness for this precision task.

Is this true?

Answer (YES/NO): NO